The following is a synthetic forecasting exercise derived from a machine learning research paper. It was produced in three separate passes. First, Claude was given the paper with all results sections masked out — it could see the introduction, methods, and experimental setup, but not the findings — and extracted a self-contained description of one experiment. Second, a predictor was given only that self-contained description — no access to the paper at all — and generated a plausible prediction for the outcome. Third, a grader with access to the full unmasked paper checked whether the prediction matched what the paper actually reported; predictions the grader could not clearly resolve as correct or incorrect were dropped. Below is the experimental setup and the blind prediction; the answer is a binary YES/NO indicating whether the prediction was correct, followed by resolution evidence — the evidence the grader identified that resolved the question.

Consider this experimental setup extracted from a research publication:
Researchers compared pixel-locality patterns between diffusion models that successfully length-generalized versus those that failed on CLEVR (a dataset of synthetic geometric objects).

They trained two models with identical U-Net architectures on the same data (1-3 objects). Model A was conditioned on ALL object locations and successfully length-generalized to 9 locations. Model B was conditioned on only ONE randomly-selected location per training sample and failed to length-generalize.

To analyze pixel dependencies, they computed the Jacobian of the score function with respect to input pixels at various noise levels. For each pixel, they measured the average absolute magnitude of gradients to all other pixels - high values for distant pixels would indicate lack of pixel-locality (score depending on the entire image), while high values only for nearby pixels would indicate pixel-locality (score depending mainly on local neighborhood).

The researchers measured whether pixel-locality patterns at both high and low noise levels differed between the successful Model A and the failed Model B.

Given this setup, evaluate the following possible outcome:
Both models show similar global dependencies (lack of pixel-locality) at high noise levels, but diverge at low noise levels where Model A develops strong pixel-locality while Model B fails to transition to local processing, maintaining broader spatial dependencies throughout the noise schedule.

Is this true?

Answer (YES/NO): NO